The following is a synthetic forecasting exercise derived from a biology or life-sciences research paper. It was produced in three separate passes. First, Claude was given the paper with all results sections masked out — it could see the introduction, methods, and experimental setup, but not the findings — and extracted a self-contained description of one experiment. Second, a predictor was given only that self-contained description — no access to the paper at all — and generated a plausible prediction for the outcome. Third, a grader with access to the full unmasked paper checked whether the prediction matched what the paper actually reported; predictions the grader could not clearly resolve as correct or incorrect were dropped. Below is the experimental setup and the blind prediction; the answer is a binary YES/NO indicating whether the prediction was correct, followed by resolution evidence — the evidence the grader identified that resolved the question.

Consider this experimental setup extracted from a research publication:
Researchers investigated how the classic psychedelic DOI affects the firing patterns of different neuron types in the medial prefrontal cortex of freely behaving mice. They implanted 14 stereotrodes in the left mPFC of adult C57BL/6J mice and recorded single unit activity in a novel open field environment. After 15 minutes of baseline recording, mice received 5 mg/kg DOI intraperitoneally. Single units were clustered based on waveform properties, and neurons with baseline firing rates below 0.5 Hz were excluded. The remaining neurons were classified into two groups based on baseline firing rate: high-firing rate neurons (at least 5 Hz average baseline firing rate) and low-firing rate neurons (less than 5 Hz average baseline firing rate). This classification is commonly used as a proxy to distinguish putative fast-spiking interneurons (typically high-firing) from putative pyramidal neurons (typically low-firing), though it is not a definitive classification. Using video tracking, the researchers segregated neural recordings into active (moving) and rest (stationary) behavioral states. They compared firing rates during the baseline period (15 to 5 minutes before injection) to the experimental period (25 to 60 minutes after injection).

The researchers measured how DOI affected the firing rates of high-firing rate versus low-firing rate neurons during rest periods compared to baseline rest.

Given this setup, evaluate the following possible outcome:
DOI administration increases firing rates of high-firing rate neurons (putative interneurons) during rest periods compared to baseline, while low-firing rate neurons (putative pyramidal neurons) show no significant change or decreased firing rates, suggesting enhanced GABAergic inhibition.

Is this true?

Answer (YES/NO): NO